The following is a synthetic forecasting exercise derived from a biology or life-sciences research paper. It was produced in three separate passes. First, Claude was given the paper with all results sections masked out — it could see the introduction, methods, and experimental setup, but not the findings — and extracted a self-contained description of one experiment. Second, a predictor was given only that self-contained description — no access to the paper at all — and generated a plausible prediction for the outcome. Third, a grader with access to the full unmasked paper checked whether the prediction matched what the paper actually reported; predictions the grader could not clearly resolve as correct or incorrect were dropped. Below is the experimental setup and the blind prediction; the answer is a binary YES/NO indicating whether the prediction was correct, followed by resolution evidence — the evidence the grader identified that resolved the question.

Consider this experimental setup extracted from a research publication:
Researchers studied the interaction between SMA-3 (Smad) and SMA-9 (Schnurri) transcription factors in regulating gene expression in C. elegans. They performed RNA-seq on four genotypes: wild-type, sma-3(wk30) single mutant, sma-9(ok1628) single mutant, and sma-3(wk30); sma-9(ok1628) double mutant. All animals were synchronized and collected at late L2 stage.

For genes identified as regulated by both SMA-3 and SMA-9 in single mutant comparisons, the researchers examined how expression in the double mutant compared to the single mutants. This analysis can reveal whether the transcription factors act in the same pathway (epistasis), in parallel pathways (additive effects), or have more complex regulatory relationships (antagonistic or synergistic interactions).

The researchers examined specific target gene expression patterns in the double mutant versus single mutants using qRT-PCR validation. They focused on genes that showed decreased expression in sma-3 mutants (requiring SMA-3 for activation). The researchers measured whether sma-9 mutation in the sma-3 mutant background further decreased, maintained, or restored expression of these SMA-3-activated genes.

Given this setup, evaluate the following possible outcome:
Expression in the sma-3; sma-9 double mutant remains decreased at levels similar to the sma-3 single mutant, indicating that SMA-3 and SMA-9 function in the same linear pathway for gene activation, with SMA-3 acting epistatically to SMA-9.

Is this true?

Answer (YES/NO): NO